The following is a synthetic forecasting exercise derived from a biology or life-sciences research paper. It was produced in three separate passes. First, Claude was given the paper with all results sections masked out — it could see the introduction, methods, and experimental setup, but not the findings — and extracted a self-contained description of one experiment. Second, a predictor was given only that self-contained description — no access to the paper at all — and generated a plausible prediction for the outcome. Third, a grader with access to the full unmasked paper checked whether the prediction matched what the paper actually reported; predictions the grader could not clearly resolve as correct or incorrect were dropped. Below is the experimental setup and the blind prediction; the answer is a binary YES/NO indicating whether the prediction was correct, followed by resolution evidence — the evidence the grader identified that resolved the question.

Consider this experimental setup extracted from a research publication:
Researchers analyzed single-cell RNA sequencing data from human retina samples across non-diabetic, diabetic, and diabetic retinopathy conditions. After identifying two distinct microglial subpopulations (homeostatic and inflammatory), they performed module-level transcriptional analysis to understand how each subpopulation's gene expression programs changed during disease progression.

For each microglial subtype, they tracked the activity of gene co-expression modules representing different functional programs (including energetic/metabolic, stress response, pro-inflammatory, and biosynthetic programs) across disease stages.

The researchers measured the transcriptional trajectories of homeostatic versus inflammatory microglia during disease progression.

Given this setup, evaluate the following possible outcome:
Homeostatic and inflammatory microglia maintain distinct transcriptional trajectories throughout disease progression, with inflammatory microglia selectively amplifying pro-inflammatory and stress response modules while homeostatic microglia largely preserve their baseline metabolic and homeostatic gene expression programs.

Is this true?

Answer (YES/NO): YES